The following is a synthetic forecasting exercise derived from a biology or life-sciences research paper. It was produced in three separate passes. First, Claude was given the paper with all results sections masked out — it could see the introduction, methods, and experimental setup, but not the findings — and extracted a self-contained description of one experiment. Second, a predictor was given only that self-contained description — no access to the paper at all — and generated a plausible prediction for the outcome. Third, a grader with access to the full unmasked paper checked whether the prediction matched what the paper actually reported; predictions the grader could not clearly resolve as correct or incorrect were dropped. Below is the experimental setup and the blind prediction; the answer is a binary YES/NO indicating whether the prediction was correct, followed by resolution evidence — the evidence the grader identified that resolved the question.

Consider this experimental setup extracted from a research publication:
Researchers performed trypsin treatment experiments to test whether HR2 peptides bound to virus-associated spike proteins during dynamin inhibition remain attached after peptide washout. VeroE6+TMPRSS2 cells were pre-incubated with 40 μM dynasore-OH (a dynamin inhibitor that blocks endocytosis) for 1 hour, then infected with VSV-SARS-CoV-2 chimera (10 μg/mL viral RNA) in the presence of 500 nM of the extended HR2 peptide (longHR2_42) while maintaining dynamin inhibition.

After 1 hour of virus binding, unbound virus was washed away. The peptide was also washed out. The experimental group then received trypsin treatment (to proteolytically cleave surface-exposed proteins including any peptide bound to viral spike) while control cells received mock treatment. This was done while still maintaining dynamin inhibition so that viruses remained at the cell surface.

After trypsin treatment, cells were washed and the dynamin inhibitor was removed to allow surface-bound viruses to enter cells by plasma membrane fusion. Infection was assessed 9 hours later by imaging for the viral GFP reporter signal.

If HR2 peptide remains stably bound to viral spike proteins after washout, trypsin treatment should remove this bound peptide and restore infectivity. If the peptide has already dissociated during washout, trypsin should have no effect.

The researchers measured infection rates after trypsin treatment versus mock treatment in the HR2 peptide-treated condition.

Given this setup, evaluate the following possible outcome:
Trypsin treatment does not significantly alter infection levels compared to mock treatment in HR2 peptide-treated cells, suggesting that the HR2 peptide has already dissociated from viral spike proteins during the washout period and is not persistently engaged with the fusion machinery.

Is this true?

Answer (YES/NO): NO